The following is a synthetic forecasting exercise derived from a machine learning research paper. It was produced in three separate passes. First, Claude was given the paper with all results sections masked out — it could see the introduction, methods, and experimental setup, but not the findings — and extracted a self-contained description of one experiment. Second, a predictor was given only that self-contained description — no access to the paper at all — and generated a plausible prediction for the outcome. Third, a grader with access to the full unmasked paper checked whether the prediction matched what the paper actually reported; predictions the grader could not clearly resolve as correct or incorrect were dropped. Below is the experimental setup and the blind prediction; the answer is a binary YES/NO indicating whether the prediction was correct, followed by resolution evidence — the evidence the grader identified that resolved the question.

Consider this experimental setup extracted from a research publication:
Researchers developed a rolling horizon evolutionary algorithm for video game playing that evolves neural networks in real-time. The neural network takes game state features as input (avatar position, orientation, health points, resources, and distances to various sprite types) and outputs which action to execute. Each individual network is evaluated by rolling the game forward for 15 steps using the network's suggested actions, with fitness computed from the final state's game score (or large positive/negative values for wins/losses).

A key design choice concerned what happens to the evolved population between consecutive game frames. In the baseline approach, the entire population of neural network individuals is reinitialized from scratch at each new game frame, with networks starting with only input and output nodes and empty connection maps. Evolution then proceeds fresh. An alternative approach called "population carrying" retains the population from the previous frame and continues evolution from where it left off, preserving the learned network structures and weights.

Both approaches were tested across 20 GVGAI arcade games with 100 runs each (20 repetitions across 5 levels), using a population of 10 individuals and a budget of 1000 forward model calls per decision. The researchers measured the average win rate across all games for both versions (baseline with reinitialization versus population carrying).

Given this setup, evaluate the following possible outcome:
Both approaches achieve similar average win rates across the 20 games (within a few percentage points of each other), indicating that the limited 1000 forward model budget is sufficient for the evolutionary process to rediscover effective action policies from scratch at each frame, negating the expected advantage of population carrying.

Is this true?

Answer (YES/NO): NO